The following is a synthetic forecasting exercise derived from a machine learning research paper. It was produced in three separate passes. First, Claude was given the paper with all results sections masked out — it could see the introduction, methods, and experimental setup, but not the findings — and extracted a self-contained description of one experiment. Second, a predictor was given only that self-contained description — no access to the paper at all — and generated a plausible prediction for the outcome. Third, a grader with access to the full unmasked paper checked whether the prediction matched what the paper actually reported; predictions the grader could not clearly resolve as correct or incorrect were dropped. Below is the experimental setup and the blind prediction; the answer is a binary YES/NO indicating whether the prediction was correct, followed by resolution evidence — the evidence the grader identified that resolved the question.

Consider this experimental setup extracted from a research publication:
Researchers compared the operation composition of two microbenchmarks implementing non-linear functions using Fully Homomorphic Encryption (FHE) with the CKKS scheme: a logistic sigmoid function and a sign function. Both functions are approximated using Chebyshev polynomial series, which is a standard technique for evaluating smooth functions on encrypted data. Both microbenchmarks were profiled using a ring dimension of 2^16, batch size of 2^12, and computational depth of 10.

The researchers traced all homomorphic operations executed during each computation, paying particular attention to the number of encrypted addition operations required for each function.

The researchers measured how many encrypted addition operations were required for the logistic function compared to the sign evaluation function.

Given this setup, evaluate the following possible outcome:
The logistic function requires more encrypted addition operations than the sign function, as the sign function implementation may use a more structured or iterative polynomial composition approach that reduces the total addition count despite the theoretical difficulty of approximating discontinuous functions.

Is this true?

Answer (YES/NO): NO